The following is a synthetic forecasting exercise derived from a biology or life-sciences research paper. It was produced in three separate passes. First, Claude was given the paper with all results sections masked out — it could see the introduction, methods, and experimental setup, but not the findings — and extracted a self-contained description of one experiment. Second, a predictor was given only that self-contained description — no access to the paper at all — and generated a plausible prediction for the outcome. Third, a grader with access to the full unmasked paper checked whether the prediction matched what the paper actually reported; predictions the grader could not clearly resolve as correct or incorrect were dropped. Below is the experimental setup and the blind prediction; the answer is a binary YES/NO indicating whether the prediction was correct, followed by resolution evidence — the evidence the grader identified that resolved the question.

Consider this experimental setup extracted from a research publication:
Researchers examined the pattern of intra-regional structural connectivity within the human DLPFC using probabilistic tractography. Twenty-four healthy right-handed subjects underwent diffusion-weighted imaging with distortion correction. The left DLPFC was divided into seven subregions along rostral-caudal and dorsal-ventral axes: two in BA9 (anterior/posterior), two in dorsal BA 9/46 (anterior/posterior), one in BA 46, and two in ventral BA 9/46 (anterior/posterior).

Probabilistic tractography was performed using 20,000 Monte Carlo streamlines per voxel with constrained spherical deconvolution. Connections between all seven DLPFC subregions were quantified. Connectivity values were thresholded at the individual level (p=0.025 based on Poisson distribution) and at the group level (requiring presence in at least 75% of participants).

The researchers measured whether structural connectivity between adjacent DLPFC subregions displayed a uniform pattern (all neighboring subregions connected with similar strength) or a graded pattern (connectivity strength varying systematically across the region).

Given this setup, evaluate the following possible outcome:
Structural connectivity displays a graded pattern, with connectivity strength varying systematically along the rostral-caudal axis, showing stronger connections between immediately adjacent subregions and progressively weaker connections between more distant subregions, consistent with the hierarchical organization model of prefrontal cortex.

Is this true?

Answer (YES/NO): NO